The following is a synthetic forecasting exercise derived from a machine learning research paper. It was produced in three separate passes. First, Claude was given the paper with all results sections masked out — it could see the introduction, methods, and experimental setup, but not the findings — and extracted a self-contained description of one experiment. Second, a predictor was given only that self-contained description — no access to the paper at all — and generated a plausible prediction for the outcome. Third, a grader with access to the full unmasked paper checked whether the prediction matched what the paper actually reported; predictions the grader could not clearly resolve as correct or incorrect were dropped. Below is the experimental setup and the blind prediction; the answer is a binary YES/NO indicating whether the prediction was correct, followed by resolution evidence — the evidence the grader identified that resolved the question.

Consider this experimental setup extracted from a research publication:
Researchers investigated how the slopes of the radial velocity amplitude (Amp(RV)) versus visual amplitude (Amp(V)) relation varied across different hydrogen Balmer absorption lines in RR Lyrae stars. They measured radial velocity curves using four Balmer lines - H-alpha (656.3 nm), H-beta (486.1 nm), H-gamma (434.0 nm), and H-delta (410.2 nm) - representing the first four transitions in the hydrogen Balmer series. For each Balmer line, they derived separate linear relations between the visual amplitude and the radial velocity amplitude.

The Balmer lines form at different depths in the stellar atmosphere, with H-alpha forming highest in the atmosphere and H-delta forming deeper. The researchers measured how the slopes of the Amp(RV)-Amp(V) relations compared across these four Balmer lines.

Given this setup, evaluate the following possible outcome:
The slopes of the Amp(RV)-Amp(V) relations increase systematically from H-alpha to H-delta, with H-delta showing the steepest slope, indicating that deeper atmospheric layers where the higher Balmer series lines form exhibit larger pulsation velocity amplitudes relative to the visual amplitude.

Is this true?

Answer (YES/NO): NO